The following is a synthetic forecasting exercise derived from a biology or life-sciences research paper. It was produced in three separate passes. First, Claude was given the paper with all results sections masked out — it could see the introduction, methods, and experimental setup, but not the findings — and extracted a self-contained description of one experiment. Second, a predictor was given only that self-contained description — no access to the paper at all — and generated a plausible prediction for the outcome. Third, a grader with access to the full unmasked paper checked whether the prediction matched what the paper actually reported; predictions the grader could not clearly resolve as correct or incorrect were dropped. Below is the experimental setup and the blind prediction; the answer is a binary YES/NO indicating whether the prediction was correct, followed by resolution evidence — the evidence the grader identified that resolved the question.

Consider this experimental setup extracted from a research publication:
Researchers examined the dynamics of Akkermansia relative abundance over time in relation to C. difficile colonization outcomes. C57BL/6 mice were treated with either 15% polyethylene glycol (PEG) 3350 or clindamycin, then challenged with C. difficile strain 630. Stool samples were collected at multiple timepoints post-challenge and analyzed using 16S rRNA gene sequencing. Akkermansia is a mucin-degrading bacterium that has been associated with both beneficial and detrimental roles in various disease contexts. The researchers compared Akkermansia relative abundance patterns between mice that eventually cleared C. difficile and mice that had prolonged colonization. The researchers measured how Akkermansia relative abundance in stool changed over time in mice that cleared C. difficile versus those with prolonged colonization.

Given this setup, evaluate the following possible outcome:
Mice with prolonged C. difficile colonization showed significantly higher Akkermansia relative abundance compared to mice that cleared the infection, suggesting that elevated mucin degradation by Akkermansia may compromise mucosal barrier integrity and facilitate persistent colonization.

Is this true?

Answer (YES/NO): NO